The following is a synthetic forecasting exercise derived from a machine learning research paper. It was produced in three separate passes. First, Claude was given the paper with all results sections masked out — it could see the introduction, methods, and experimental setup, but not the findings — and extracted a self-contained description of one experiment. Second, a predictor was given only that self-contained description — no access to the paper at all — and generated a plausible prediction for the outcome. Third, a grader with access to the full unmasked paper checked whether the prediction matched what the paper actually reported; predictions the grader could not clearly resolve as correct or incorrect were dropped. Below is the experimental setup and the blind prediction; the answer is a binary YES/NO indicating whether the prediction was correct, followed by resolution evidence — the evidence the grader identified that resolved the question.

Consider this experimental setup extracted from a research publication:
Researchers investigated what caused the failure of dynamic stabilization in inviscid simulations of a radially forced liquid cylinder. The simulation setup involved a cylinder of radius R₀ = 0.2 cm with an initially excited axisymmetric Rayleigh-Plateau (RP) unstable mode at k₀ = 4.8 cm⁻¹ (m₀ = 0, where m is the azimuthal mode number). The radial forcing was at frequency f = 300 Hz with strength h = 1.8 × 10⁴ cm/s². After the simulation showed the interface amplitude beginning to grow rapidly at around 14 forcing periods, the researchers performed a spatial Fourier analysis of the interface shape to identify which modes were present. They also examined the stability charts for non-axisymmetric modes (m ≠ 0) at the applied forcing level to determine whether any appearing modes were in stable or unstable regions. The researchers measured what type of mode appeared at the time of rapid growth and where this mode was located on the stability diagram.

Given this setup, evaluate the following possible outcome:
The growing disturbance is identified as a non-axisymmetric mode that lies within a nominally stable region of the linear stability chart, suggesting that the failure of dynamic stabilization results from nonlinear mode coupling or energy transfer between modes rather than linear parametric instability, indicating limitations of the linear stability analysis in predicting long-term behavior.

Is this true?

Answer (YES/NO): NO